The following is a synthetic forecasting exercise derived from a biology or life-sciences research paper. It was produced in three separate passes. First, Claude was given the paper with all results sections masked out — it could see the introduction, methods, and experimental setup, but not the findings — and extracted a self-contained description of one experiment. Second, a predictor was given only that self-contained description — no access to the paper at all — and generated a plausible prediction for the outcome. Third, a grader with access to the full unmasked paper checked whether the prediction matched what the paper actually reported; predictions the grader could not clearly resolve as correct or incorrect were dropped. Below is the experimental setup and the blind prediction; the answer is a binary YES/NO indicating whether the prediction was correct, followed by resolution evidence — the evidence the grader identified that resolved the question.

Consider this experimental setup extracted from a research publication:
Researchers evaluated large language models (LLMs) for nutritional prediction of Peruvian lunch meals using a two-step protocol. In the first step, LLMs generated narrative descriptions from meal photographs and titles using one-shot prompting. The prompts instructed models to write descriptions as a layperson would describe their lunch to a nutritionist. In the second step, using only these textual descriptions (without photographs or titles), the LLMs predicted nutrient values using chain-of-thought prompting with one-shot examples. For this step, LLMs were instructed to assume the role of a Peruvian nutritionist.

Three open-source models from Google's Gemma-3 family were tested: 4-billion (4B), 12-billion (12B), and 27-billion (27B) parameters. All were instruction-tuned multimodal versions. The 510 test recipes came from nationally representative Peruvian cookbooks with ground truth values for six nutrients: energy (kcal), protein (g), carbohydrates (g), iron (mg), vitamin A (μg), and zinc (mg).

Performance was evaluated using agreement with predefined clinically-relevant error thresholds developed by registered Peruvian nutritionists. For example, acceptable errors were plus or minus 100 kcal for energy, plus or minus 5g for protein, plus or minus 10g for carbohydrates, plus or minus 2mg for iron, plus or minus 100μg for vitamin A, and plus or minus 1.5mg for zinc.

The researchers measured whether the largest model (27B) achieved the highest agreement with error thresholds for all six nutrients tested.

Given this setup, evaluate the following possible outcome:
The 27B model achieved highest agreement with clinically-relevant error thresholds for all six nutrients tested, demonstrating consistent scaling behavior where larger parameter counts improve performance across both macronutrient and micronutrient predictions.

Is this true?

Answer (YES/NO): NO